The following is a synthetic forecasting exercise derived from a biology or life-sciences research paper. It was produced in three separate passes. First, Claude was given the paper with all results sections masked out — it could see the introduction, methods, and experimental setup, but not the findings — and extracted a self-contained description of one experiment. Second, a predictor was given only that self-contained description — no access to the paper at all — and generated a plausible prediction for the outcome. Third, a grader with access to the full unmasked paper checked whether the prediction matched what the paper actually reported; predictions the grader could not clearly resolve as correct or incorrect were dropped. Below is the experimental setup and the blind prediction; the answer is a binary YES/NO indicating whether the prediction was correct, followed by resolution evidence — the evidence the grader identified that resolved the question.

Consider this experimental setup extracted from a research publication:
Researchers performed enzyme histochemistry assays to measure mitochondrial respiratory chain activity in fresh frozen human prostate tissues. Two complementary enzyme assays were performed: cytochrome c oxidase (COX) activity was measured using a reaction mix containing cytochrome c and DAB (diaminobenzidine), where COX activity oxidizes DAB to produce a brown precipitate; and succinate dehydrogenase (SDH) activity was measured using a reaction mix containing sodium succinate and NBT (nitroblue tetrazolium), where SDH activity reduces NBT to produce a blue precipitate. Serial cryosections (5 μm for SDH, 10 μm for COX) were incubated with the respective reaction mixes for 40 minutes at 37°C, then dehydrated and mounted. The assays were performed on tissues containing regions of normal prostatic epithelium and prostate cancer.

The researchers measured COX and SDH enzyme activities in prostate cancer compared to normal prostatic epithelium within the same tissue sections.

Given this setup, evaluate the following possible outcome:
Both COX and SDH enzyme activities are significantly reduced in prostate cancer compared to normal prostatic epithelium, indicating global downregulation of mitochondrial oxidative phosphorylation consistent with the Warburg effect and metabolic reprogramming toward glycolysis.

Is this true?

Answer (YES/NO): NO